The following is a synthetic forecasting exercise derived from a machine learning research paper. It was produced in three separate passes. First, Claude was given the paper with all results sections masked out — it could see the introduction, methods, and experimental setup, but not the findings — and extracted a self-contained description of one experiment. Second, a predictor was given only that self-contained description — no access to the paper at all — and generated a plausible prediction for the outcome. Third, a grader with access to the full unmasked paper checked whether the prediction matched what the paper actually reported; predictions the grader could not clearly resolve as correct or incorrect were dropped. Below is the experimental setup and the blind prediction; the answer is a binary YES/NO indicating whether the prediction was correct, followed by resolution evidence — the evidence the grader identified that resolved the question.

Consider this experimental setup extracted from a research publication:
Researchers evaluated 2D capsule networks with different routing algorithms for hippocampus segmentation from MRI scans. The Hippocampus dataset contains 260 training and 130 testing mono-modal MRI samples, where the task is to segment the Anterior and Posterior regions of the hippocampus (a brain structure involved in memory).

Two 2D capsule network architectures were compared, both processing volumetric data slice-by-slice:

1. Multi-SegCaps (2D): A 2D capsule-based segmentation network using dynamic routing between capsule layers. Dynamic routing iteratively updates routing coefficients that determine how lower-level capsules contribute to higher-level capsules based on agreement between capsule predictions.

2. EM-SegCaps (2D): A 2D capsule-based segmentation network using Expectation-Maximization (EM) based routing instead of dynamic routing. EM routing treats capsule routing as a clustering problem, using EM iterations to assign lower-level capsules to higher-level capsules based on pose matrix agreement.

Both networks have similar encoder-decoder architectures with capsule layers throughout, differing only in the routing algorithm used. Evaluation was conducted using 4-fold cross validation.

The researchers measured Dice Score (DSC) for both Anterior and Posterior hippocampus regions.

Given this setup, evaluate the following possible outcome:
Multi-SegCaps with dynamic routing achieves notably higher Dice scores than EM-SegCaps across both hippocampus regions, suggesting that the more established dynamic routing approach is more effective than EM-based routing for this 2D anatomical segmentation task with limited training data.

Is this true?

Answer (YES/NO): YES